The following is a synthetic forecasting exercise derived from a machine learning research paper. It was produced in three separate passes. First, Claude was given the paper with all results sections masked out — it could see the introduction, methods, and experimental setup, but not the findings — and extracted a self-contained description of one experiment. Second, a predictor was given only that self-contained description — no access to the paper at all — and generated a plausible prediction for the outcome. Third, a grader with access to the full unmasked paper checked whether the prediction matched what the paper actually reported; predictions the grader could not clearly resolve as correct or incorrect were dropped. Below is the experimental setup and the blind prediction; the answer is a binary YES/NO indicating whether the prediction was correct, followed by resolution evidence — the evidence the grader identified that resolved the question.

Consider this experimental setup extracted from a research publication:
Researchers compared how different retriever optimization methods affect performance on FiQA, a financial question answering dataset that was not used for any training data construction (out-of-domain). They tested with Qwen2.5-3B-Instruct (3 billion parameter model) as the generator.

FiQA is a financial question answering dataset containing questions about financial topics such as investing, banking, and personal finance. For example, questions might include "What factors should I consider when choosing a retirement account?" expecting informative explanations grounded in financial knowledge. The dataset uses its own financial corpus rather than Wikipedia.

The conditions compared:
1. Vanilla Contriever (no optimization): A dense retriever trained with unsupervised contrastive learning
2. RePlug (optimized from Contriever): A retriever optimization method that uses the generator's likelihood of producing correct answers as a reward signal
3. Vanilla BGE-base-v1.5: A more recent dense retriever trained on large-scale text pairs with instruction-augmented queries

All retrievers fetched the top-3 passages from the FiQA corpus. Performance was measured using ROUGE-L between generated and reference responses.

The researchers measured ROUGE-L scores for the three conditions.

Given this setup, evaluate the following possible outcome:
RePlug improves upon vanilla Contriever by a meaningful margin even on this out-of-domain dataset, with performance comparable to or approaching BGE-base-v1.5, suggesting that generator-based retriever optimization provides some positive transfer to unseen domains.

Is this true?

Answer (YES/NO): YES